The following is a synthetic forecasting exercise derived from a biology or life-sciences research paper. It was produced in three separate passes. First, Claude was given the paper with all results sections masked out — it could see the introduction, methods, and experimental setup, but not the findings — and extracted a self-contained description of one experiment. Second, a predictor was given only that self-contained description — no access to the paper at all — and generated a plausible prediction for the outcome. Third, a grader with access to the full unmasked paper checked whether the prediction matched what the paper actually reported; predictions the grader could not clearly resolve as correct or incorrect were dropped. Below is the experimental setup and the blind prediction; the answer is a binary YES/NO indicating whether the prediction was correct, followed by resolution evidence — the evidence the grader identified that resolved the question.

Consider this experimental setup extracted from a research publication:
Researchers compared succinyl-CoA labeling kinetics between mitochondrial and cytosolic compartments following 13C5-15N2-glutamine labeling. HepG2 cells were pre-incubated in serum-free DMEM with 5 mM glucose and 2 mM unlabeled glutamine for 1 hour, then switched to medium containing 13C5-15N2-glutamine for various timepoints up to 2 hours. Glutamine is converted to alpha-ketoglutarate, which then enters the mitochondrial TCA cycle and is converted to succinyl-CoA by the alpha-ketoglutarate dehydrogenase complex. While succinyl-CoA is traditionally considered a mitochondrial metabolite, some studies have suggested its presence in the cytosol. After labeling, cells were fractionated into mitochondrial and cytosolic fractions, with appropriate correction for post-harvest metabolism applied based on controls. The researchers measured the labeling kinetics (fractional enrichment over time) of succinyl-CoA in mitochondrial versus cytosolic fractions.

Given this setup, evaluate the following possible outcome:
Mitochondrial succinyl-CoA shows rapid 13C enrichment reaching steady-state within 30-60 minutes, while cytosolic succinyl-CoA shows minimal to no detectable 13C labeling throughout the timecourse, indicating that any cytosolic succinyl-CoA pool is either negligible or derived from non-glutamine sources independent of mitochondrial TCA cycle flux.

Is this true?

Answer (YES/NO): NO